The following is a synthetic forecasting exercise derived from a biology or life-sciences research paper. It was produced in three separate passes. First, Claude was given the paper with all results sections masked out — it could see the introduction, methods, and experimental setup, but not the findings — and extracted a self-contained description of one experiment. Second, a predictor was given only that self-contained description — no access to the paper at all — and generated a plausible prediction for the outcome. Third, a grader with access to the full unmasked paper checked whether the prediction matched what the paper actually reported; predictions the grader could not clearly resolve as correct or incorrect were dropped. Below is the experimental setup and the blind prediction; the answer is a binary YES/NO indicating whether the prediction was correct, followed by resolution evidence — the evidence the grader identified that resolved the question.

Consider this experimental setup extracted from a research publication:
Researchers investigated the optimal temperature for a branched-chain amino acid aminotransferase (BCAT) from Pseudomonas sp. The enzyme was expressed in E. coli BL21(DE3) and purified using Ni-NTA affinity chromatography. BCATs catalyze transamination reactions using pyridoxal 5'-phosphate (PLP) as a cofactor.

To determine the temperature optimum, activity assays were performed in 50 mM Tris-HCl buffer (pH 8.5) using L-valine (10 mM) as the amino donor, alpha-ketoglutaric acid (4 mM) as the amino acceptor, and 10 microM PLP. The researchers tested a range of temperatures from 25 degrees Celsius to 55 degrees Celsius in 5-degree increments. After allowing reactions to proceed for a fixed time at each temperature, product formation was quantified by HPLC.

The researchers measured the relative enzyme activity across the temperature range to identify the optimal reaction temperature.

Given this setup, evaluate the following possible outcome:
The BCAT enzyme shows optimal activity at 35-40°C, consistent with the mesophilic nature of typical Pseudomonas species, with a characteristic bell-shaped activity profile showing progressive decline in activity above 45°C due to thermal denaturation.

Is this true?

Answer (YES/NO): YES